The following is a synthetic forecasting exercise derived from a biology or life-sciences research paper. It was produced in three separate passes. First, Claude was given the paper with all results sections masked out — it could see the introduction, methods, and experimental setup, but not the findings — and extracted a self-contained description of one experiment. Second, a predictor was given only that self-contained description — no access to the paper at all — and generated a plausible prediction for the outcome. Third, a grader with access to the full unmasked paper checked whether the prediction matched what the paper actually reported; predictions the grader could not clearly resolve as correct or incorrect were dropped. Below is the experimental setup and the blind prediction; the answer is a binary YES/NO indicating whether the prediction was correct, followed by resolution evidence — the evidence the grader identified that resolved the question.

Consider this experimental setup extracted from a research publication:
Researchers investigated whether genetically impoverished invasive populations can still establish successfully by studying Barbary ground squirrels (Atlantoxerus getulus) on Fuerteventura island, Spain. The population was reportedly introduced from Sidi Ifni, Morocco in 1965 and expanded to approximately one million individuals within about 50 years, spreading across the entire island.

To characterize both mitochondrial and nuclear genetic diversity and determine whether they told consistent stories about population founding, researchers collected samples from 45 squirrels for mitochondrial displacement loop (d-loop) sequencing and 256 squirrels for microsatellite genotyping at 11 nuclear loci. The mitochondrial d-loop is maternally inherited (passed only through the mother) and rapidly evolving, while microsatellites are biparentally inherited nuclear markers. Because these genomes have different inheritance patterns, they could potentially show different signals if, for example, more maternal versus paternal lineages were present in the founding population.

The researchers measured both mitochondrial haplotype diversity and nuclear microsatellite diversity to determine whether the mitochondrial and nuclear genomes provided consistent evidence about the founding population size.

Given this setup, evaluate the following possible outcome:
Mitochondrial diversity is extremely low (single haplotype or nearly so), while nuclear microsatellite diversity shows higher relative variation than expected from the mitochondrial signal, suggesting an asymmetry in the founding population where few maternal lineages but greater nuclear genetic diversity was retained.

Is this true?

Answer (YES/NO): NO